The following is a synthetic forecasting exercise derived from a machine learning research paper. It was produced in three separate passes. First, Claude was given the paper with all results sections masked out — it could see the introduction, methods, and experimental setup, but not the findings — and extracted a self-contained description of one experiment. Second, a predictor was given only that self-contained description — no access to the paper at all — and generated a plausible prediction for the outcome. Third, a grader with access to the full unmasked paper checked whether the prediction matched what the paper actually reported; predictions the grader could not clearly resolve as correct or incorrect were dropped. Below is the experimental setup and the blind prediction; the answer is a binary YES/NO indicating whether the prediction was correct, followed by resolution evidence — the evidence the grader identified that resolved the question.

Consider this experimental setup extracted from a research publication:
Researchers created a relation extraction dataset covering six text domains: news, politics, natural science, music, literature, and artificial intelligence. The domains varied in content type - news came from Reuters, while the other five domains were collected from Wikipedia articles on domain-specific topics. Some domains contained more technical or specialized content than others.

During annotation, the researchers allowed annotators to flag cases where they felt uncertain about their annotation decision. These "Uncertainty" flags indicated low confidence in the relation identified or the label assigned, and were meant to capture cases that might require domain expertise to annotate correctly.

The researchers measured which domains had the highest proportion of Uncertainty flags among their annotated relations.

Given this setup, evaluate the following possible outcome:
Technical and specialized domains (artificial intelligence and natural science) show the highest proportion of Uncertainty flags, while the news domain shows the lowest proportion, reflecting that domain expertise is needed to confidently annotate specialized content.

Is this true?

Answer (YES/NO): NO